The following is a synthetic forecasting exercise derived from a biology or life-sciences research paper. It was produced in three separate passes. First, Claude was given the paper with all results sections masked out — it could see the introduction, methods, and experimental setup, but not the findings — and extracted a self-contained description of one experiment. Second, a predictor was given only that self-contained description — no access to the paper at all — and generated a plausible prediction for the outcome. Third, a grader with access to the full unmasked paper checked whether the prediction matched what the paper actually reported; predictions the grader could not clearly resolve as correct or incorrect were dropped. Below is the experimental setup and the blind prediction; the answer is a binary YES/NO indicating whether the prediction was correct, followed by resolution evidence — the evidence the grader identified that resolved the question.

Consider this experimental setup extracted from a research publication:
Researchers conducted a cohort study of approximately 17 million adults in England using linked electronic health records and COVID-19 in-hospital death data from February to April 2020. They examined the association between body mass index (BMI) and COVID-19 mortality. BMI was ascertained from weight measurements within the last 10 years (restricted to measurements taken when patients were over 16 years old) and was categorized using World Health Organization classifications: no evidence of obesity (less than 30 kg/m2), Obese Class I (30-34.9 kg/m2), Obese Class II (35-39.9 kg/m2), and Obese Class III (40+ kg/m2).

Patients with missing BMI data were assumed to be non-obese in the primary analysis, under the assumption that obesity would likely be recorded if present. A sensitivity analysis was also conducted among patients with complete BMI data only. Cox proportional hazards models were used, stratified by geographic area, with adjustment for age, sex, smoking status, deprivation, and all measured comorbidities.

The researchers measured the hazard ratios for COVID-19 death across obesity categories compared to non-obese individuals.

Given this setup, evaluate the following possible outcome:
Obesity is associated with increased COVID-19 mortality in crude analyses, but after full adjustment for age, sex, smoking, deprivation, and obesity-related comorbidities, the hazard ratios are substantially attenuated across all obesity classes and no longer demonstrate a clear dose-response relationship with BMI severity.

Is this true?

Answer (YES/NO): NO